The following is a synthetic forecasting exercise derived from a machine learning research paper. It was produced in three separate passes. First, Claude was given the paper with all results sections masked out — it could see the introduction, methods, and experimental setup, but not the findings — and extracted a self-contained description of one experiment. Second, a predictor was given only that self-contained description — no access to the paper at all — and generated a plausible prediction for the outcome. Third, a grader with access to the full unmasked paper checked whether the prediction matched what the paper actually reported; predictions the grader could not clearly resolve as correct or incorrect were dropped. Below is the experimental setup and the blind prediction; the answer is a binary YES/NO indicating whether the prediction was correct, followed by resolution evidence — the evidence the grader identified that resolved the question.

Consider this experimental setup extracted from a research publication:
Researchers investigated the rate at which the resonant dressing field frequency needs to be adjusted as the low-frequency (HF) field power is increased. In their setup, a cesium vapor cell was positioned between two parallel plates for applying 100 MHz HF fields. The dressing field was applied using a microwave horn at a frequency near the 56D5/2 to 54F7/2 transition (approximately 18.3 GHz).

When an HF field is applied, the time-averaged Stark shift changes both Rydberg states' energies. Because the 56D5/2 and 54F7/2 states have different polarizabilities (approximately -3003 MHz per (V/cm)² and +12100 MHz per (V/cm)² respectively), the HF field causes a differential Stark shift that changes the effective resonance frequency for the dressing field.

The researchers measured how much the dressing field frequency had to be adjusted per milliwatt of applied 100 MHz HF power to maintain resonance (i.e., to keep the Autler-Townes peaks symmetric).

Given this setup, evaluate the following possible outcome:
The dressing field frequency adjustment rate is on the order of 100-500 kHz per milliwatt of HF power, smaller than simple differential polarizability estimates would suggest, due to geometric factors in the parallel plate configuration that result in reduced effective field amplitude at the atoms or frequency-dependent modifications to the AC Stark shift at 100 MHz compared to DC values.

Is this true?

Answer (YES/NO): NO